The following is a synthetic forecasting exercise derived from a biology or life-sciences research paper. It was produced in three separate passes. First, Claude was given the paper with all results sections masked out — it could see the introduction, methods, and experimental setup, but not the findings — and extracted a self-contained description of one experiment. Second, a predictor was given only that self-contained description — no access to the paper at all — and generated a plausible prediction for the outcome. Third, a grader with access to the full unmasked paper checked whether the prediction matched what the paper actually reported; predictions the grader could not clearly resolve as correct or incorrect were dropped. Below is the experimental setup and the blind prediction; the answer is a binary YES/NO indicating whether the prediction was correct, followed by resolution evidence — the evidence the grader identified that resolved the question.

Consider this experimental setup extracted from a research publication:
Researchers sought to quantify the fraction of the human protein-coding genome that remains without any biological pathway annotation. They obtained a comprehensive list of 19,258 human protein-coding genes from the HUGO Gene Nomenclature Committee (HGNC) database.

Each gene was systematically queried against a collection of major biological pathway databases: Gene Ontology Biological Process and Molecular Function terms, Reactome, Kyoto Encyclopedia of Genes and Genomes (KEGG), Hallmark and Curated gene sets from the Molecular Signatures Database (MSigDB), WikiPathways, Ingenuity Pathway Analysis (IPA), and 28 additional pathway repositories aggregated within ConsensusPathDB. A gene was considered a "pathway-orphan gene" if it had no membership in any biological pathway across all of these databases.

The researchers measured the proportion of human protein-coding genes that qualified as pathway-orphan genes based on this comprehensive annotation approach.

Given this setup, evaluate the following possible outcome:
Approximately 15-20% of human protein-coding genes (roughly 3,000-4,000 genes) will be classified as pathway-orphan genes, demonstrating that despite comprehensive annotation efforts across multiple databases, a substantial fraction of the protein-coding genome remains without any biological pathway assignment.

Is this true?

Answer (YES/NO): NO